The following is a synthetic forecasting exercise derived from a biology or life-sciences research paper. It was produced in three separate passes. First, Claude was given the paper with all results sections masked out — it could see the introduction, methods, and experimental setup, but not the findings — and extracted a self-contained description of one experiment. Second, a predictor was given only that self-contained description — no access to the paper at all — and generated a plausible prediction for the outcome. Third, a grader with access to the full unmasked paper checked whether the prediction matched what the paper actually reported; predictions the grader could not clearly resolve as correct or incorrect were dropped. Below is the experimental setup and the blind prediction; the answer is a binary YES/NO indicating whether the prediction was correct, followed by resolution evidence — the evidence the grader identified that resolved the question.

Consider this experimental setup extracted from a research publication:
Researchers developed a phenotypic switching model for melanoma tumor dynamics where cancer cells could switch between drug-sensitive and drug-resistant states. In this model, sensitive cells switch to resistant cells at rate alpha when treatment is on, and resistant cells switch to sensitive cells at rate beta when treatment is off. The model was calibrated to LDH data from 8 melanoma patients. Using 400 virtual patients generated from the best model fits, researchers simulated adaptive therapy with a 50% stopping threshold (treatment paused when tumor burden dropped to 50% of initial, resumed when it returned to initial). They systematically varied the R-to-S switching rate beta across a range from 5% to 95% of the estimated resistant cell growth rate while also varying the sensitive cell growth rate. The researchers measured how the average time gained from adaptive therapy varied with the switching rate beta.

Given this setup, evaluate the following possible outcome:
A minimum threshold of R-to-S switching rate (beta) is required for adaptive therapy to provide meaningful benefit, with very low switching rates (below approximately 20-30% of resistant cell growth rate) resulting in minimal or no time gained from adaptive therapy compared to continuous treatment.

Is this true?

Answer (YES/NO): NO